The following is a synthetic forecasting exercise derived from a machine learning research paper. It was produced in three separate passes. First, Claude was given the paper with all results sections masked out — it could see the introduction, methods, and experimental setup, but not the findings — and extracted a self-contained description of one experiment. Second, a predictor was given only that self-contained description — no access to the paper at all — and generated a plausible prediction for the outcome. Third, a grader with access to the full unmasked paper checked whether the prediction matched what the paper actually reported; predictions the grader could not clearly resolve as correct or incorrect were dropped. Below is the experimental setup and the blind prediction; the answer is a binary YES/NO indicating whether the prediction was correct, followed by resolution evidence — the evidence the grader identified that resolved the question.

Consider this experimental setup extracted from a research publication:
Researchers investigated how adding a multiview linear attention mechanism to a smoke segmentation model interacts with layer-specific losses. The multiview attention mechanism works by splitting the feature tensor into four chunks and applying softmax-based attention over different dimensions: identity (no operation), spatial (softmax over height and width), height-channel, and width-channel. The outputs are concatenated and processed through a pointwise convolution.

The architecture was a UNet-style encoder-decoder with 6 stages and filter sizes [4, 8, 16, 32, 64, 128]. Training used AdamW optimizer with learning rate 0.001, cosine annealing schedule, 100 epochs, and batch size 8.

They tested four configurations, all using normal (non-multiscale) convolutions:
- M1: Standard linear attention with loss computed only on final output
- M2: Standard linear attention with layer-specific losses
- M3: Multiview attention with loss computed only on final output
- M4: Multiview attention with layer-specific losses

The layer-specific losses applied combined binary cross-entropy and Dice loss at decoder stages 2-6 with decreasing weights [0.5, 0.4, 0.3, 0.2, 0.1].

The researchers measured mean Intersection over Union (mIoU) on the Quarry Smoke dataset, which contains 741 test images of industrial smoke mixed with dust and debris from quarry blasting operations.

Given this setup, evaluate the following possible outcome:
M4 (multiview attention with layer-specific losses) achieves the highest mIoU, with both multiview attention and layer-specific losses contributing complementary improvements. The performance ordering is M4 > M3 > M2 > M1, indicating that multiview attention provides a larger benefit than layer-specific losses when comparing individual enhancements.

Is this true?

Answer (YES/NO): NO